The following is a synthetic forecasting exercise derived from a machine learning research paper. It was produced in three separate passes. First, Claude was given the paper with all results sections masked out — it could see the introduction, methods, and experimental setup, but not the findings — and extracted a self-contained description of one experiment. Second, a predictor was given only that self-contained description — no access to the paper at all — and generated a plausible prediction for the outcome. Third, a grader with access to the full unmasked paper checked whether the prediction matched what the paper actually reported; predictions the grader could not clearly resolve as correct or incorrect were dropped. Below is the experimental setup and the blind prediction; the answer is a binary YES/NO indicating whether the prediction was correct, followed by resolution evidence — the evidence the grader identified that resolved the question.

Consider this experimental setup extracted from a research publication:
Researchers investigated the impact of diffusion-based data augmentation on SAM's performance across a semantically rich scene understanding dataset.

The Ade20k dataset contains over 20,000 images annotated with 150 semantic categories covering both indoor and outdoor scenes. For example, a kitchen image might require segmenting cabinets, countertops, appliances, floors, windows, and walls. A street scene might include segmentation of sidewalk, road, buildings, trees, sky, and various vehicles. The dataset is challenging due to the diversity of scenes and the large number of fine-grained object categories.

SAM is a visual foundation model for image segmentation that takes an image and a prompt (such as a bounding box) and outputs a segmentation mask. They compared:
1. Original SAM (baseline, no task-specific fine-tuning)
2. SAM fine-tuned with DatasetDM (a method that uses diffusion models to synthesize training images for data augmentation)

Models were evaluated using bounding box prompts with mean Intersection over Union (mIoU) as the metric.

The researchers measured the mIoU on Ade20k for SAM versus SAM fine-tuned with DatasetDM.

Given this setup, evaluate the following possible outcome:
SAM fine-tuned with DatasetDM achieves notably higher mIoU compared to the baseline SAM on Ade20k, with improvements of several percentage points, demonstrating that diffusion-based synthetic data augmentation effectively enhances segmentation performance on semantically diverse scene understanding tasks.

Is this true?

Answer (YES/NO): NO